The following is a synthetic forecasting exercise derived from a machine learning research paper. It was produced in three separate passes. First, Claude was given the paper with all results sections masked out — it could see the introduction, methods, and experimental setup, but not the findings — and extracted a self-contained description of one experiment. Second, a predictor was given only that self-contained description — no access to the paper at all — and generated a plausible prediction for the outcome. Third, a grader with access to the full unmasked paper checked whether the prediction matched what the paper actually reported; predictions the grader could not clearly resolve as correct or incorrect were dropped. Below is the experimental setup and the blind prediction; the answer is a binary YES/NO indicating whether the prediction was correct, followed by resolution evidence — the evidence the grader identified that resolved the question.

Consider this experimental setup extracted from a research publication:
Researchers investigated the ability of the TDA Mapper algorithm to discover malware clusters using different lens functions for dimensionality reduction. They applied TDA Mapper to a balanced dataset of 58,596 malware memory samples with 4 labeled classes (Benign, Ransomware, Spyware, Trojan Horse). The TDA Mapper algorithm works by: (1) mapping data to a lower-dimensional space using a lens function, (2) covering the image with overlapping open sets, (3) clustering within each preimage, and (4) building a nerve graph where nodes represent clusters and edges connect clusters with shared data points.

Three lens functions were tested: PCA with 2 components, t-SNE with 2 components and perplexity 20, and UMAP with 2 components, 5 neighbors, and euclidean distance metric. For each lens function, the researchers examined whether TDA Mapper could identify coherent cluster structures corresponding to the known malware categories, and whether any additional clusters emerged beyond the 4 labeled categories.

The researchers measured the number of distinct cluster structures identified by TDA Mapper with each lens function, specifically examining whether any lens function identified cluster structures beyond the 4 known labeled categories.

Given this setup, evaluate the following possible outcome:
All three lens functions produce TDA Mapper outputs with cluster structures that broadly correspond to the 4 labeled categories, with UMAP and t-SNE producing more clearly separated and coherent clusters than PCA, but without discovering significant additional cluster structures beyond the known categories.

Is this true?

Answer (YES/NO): NO